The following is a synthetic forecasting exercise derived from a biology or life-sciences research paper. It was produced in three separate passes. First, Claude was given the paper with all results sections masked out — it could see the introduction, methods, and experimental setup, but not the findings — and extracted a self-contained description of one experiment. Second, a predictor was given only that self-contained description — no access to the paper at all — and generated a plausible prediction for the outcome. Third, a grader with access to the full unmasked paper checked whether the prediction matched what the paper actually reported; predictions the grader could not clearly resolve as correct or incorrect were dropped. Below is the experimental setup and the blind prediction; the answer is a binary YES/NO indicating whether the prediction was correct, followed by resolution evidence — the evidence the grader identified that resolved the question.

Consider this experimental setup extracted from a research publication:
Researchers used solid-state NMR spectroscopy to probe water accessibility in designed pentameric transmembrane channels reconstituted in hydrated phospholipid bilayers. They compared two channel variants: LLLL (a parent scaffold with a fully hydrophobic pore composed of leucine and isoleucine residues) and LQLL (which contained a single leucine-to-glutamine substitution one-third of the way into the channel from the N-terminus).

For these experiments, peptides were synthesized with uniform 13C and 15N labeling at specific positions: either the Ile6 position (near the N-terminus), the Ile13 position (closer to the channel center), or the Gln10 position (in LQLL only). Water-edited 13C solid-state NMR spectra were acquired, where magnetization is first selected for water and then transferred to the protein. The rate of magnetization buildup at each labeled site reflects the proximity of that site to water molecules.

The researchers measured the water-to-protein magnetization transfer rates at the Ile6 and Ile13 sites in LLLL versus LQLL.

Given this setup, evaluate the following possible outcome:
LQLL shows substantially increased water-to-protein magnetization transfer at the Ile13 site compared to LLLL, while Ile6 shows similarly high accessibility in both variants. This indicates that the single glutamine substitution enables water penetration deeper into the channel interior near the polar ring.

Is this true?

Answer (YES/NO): NO